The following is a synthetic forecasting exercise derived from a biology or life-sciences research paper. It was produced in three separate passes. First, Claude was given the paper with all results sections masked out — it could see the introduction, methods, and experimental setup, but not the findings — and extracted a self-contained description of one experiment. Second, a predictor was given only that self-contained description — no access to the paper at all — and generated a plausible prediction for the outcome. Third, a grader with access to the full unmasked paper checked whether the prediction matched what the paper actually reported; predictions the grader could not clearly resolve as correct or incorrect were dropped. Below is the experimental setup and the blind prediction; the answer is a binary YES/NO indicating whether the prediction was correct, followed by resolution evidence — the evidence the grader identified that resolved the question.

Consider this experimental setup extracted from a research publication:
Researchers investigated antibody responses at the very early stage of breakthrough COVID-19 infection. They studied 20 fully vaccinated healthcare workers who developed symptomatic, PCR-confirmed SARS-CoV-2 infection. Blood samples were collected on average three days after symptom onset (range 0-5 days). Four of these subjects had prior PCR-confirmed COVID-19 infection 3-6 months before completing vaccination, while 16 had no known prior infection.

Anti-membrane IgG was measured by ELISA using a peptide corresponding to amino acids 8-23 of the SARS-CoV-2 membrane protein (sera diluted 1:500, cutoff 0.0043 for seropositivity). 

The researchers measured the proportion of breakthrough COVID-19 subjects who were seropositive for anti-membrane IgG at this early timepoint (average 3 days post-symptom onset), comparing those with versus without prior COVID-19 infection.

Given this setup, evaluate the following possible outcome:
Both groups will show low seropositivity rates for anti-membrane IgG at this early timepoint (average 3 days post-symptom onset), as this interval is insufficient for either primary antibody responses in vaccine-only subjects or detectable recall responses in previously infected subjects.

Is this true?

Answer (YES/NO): NO